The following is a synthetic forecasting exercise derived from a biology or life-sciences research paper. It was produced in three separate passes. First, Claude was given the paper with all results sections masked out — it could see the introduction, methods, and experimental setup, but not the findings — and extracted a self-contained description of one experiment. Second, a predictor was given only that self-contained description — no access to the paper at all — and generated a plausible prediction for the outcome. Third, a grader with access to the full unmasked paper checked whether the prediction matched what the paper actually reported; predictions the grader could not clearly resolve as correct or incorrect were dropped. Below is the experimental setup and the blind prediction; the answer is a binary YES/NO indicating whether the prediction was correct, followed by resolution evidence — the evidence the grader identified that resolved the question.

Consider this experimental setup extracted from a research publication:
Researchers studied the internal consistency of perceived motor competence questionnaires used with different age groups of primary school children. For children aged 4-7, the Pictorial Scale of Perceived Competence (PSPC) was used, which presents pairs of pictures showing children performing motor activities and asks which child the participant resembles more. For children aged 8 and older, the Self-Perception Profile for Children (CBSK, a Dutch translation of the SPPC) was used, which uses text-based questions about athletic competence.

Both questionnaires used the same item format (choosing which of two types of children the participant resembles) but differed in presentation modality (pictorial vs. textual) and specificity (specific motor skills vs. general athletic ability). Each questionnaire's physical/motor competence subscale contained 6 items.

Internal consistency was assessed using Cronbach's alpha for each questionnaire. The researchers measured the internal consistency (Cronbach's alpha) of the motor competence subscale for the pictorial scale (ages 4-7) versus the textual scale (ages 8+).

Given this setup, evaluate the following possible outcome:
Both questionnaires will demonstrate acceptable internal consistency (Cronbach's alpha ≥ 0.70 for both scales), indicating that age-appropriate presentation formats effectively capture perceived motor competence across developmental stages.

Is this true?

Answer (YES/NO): NO